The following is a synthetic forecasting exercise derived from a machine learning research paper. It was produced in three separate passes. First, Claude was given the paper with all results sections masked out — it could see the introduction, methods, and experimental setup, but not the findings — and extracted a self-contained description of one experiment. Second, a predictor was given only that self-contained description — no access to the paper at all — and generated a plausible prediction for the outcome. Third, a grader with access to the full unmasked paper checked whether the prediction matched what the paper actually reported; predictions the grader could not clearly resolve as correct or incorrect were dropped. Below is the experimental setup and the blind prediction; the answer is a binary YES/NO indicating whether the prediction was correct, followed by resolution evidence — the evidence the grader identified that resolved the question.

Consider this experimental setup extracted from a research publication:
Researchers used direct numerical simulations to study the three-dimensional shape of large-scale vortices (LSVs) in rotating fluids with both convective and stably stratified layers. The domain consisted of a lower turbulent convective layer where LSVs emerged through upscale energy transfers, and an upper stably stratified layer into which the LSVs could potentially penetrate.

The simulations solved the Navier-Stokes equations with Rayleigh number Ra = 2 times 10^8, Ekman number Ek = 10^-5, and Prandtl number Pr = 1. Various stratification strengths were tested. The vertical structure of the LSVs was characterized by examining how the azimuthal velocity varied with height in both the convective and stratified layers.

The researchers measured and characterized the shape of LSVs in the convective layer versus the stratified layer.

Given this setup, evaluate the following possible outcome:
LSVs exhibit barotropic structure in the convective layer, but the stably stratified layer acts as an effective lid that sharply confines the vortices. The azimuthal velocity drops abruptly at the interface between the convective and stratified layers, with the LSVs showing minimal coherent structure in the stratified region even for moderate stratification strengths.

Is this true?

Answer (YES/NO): NO